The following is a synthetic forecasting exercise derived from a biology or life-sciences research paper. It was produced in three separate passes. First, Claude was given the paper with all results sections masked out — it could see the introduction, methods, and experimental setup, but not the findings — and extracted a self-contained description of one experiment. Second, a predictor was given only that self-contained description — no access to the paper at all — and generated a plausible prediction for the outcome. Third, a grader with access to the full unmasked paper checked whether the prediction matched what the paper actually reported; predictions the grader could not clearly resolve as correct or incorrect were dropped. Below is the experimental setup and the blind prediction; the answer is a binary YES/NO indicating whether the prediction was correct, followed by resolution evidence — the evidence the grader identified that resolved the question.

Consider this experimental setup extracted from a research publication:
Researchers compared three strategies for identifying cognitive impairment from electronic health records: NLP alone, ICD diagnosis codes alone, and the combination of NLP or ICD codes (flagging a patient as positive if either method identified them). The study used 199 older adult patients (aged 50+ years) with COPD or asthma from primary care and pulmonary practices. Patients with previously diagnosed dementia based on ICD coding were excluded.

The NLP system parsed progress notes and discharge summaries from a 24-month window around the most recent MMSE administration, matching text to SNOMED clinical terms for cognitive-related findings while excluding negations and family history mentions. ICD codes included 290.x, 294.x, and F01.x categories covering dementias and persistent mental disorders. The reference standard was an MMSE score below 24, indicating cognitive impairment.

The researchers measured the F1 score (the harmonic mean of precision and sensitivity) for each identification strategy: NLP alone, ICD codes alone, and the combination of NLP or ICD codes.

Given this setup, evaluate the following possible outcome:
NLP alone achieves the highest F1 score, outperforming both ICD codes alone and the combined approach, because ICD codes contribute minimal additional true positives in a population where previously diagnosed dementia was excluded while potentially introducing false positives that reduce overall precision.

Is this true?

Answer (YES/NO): NO